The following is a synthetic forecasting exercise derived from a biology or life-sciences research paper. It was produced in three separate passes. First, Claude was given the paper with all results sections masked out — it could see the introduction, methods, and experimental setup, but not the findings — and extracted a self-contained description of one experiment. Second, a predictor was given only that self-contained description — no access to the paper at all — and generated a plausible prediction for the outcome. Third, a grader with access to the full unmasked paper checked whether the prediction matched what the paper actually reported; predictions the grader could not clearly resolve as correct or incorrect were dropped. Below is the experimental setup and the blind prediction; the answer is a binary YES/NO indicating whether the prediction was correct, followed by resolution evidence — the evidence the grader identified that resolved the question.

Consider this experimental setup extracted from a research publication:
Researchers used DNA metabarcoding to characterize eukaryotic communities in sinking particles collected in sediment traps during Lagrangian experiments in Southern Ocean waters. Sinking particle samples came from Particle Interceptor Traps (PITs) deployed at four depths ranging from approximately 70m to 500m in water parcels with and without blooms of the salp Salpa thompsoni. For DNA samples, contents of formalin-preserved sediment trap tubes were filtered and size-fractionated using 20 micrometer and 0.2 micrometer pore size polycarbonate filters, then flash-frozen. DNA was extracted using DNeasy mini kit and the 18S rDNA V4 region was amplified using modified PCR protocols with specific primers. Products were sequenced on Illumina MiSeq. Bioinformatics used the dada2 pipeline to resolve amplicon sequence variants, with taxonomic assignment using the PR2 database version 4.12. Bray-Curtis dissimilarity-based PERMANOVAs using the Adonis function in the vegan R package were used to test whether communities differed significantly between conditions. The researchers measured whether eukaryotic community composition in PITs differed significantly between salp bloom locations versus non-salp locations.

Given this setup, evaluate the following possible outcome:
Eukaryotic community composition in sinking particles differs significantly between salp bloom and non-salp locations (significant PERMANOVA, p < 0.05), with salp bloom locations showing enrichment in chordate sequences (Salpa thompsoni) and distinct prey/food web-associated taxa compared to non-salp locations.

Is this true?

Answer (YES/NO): NO